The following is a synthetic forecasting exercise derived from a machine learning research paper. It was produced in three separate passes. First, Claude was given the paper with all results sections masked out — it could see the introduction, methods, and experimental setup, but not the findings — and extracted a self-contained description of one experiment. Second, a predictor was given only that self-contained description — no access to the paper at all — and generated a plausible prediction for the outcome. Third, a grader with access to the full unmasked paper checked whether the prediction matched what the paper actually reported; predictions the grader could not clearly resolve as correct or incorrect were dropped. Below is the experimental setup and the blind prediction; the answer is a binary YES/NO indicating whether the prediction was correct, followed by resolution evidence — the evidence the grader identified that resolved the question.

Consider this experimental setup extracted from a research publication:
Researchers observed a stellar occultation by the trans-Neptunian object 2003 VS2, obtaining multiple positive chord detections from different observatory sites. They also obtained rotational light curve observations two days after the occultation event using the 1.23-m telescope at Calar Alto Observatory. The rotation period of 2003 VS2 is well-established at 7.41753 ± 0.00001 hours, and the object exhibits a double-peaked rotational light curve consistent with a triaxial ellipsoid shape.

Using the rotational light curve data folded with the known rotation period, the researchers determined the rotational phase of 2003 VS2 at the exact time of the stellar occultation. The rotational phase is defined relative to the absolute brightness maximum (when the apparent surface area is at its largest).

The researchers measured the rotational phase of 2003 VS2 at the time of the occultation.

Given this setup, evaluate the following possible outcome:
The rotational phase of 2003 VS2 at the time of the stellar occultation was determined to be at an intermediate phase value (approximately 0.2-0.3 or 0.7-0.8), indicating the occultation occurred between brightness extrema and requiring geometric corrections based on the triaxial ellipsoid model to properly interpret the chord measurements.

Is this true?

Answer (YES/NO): NO